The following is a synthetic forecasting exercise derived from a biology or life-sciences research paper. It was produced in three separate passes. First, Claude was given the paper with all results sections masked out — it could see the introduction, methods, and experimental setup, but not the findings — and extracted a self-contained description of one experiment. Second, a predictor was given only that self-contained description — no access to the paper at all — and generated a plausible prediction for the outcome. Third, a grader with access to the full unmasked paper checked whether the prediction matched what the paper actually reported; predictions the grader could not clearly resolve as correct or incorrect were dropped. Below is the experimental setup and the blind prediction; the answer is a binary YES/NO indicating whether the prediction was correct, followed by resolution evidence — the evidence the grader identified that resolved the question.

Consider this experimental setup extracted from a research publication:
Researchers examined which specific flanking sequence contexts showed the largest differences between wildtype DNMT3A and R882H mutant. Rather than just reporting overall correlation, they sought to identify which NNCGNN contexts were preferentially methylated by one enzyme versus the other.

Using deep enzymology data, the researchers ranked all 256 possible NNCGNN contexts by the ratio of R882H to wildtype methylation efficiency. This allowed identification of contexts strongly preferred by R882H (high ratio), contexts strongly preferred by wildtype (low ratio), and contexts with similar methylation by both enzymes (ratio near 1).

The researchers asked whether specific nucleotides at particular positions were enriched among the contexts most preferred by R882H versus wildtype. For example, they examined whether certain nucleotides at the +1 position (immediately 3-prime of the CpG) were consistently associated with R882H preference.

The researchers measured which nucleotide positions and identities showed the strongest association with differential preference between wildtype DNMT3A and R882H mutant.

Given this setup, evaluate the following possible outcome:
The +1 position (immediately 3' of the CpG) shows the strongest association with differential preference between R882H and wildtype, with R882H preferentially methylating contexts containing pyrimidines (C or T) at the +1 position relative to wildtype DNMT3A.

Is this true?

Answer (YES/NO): NO